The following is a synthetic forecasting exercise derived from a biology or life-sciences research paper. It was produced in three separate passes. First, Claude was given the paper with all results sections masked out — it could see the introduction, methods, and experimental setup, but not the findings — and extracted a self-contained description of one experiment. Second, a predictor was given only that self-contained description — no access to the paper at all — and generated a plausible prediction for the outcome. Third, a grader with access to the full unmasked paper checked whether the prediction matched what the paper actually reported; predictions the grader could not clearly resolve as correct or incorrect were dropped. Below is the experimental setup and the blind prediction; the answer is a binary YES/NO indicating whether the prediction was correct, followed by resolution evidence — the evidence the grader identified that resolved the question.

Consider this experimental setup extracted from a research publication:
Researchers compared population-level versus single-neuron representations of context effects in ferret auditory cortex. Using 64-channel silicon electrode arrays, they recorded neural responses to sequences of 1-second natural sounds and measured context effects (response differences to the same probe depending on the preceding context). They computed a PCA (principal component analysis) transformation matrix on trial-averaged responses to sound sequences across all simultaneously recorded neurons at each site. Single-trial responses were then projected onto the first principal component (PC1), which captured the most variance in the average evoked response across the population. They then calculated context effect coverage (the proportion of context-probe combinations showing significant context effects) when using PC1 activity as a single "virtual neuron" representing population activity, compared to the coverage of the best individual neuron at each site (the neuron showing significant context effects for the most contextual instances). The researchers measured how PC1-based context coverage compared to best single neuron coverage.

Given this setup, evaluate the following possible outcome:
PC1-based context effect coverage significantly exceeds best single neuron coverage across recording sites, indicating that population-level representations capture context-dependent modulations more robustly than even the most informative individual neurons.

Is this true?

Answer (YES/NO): NO